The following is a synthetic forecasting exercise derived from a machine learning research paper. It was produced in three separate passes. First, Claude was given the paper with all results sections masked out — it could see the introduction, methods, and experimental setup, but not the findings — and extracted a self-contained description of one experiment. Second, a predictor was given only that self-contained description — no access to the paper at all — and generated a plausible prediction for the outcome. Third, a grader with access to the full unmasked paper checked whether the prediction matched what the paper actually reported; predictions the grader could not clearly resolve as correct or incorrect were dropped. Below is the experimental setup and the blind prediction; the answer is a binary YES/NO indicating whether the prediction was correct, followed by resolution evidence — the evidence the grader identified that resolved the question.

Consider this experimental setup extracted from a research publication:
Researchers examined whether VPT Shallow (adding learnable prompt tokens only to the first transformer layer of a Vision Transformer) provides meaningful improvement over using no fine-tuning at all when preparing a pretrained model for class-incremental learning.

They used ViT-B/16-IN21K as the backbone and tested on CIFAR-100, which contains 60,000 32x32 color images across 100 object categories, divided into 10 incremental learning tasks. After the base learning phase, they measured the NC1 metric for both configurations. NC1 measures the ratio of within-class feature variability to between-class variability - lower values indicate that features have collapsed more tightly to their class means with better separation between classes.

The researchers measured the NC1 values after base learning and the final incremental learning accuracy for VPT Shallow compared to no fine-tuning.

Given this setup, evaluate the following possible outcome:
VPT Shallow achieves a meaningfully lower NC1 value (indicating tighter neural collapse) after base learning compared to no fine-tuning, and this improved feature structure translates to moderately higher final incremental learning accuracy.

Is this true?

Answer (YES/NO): NO